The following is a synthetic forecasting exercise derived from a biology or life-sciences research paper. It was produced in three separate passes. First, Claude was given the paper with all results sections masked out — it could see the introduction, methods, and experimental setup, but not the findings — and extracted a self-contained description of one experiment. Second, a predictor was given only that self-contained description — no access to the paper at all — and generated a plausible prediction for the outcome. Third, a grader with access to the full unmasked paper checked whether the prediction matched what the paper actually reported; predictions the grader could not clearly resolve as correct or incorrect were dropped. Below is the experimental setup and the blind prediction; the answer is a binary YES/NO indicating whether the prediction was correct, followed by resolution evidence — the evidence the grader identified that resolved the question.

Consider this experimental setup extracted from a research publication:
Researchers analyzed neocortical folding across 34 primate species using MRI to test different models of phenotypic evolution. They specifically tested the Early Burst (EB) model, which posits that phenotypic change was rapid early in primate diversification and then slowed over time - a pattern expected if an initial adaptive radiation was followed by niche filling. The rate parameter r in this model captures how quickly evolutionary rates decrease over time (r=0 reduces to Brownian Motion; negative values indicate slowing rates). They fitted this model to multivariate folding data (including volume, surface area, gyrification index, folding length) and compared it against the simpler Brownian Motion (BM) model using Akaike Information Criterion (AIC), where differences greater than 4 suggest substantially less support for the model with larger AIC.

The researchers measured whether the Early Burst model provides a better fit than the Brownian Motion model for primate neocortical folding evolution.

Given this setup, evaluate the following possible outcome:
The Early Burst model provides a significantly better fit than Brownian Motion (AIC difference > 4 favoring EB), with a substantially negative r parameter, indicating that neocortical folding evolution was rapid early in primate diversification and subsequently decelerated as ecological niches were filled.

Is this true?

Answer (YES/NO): NO